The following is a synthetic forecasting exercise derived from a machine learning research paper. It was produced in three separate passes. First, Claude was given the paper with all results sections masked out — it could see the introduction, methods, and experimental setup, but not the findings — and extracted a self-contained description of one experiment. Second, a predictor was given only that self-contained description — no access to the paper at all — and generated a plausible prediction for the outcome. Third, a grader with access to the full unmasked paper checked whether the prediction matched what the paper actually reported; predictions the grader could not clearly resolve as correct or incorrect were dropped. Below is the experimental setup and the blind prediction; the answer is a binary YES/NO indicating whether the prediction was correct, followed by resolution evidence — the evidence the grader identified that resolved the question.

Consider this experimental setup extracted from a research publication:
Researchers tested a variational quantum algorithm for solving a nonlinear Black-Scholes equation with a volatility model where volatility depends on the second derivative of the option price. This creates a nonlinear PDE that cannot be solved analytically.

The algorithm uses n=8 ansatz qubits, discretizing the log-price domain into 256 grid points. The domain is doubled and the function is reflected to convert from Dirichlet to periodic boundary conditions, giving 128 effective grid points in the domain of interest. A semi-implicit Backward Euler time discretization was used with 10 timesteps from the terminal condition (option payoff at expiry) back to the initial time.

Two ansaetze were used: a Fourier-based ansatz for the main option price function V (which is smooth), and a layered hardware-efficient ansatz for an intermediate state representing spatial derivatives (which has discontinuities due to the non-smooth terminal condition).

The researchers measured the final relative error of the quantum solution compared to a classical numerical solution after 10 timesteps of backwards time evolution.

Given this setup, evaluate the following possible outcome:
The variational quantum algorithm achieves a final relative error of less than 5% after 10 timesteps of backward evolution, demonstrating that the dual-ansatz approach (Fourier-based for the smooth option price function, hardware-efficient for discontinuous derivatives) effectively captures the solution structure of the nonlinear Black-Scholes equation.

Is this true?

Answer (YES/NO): YES